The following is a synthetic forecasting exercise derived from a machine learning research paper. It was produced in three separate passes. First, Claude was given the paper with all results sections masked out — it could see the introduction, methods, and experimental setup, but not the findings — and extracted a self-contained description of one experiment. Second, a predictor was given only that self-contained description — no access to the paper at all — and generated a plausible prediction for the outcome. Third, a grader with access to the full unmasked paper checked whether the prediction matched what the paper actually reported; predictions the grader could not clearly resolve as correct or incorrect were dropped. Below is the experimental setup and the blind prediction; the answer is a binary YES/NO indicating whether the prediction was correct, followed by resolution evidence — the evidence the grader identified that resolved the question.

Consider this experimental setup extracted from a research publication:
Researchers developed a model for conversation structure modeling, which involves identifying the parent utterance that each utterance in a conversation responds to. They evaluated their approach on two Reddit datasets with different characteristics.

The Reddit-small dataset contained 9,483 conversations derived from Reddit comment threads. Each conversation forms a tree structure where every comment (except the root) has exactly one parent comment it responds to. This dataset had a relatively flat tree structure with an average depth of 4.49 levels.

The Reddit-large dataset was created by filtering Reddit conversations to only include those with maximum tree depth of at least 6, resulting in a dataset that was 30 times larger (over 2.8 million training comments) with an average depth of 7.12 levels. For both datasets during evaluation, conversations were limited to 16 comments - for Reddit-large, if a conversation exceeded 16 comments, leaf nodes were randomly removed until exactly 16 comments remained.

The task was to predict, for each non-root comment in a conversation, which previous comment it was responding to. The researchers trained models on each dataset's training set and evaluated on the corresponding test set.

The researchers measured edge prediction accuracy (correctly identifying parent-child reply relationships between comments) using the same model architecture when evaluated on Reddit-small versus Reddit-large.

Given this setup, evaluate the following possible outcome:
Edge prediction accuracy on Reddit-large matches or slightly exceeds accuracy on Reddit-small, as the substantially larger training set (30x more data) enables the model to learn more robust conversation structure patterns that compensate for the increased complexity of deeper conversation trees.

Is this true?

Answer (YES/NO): NO